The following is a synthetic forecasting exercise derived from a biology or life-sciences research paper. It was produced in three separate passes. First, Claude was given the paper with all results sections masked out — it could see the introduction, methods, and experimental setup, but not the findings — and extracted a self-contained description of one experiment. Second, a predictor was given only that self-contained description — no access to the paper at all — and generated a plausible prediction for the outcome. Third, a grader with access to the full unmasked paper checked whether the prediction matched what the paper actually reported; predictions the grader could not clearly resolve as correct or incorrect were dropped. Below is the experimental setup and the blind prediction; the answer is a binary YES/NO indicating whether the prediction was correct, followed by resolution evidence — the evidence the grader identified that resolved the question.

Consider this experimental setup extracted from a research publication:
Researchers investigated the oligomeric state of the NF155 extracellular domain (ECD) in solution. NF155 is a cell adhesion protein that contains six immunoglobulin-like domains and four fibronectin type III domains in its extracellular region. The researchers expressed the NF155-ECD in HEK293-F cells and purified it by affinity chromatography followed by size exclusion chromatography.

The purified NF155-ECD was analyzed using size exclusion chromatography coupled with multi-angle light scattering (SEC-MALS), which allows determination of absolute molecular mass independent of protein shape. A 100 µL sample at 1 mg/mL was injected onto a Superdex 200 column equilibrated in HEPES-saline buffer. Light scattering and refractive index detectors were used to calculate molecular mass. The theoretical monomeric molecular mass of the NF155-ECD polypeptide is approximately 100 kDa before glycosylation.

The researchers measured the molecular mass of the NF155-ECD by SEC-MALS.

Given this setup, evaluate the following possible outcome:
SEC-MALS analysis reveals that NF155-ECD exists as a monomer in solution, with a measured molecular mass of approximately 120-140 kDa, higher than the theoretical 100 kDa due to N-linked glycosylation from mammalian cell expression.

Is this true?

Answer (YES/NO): YES